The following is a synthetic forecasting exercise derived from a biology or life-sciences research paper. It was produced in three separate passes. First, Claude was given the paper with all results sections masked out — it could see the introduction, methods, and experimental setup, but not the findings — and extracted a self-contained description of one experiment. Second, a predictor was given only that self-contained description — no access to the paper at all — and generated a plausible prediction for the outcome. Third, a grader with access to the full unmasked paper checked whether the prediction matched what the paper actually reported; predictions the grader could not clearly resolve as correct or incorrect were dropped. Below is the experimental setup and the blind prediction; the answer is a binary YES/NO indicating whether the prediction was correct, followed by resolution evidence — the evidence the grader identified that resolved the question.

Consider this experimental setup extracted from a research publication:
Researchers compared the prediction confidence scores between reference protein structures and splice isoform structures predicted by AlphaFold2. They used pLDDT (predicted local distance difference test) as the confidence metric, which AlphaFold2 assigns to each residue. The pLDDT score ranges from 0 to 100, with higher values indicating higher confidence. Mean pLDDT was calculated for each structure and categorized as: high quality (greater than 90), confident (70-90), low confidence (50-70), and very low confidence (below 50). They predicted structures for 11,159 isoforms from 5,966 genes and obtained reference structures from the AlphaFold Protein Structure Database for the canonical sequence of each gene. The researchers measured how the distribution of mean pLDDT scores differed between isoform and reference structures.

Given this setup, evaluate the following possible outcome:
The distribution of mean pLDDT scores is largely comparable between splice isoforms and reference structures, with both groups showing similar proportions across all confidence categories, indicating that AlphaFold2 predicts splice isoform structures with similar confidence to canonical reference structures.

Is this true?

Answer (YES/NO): YES